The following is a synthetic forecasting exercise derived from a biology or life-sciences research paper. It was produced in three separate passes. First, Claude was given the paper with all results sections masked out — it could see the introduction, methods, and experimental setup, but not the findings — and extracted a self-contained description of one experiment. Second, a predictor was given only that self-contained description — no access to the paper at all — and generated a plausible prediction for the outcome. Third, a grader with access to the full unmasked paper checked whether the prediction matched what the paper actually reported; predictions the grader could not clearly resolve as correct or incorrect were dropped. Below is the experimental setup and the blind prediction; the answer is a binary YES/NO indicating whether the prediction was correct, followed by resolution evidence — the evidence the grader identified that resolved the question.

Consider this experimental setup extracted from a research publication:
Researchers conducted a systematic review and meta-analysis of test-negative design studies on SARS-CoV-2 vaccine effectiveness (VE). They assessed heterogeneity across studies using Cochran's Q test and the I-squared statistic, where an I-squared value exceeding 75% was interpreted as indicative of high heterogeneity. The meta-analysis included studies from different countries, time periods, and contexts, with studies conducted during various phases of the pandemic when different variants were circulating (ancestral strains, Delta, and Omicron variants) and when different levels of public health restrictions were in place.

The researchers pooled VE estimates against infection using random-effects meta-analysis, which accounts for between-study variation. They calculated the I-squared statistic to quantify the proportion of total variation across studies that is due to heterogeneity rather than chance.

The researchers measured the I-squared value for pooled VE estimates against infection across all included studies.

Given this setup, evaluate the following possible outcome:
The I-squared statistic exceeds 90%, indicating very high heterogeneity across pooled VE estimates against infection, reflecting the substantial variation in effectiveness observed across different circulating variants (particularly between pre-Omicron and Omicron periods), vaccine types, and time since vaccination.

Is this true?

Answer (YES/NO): YES